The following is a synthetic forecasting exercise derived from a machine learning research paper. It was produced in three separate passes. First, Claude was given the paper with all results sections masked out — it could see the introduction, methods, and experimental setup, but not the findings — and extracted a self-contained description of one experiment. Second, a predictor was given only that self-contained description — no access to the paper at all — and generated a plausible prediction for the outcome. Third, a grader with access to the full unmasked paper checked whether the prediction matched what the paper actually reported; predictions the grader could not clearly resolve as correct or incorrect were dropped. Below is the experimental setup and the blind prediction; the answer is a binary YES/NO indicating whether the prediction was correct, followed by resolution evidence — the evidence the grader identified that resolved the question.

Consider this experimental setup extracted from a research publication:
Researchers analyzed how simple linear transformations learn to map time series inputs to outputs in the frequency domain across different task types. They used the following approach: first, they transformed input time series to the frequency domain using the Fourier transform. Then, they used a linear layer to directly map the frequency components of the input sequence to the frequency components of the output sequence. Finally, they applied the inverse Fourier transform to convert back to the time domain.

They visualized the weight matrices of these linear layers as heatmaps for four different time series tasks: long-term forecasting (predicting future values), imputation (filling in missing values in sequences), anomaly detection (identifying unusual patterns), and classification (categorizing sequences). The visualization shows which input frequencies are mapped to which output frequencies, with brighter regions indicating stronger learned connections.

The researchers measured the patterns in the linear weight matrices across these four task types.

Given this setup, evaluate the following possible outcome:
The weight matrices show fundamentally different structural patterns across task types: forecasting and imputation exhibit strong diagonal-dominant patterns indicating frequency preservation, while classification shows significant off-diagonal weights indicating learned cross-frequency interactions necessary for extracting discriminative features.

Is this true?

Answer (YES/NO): YES